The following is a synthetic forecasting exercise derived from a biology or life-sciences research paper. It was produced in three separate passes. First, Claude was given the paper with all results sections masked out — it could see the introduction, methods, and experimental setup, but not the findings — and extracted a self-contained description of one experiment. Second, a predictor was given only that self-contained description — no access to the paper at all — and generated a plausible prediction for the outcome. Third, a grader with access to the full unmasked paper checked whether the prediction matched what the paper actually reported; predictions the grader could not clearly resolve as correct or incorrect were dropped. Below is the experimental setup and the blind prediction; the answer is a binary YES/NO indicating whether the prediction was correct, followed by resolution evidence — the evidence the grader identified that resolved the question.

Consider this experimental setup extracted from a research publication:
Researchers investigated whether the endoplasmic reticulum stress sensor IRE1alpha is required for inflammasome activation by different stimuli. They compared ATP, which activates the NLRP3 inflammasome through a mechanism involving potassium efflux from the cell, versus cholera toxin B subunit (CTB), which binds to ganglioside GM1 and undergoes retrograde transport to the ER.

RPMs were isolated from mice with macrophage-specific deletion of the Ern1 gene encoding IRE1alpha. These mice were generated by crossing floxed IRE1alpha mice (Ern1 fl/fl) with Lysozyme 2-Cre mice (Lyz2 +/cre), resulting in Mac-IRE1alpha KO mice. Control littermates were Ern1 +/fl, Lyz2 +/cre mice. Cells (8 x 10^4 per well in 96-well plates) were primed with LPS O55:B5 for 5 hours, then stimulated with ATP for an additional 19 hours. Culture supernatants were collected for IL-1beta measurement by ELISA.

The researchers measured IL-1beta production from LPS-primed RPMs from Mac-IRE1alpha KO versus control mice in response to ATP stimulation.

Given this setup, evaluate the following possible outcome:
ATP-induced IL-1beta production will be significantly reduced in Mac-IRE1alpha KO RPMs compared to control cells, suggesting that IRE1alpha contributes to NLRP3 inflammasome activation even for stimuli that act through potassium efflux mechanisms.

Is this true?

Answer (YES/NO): YES